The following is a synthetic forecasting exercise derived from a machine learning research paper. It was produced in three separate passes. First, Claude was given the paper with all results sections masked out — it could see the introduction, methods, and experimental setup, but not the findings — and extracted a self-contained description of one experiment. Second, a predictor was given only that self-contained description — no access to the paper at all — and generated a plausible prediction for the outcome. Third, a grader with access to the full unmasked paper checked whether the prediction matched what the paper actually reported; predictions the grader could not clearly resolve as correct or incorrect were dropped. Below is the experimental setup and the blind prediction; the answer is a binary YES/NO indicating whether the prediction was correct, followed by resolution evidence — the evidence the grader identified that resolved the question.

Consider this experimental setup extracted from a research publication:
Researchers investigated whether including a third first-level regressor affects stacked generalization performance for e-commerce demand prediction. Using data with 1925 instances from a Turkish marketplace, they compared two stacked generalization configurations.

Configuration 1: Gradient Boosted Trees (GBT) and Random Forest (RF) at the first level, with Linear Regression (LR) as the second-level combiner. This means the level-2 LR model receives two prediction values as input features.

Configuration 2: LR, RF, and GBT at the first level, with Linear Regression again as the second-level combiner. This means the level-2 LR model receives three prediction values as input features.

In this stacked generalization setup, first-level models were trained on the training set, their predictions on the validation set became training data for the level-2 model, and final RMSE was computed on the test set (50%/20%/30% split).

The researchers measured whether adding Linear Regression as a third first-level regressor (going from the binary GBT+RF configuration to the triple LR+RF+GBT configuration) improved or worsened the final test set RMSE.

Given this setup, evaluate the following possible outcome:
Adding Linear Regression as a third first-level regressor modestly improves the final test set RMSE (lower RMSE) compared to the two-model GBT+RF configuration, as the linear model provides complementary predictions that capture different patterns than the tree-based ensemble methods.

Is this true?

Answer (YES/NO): YES